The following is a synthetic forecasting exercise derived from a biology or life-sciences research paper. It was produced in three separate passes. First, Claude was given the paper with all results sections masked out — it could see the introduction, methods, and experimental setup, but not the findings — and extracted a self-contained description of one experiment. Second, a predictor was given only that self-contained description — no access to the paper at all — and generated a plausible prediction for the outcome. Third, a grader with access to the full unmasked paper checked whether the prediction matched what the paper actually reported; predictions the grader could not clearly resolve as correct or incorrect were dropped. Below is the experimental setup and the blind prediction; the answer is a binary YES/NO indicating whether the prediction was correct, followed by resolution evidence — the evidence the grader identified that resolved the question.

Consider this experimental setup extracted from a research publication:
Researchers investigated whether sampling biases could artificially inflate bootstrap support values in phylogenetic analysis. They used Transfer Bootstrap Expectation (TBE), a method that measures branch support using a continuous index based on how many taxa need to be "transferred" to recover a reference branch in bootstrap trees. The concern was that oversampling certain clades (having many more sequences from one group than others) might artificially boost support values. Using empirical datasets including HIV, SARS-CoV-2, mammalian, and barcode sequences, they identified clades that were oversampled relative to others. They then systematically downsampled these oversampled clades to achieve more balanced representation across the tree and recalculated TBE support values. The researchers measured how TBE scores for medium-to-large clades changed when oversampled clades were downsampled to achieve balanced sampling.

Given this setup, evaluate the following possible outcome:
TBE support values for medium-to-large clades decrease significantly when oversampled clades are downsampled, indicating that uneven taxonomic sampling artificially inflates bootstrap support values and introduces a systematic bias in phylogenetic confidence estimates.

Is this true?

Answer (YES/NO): NO